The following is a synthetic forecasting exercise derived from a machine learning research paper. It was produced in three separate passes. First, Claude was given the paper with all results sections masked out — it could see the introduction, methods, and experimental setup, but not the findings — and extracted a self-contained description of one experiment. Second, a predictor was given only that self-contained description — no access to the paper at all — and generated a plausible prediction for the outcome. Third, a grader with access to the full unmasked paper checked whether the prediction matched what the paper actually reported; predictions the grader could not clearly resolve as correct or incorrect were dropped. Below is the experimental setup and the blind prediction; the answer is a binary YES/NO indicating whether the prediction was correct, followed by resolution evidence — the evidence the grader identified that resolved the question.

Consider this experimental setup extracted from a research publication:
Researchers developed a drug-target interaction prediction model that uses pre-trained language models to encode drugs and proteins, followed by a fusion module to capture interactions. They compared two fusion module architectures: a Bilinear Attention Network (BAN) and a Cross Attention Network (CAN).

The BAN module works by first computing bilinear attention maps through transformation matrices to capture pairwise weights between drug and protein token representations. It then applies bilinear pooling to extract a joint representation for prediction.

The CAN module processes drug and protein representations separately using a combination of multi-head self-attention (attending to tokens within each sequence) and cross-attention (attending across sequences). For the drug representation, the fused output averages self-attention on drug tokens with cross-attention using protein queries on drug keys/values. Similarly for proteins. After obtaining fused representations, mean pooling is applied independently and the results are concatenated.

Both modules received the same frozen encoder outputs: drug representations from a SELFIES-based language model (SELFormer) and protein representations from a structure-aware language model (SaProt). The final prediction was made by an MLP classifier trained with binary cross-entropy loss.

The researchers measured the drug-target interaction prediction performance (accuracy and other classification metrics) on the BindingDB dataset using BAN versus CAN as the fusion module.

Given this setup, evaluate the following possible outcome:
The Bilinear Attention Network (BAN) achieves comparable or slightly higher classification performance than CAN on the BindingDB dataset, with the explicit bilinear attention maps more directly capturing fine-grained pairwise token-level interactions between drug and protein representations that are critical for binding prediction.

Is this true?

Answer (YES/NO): NO